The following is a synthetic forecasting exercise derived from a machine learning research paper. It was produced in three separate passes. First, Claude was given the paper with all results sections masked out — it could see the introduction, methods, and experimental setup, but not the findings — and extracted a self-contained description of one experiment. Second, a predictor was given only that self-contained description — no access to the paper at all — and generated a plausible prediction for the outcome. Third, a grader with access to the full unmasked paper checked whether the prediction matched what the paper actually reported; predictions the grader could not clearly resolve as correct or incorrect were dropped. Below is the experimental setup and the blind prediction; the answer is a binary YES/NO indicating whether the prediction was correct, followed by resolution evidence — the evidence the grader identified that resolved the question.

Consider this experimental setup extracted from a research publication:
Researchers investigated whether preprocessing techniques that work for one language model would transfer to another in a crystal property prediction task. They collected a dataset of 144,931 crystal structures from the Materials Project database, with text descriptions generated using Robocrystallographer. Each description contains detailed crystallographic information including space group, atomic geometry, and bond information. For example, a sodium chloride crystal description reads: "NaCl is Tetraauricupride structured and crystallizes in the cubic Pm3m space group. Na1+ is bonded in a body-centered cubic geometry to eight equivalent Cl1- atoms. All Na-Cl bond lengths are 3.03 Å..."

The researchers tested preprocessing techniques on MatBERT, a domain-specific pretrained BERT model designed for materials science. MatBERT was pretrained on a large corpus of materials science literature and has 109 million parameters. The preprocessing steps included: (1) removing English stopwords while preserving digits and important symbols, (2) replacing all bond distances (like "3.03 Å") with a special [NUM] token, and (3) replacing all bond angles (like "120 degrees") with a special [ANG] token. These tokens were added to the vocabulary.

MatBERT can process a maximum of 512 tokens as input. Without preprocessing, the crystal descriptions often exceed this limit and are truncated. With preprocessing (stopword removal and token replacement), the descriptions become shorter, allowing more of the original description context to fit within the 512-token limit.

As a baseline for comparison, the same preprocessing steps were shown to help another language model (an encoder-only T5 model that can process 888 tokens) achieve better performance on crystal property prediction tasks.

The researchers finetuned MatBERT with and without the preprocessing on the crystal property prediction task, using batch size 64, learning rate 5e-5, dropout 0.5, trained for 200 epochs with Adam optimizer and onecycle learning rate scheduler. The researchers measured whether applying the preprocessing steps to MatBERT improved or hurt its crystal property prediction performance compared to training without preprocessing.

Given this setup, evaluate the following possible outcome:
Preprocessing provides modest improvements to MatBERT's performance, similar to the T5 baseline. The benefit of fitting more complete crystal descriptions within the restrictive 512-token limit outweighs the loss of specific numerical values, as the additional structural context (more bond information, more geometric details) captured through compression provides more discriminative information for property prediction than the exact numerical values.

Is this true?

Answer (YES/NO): NO